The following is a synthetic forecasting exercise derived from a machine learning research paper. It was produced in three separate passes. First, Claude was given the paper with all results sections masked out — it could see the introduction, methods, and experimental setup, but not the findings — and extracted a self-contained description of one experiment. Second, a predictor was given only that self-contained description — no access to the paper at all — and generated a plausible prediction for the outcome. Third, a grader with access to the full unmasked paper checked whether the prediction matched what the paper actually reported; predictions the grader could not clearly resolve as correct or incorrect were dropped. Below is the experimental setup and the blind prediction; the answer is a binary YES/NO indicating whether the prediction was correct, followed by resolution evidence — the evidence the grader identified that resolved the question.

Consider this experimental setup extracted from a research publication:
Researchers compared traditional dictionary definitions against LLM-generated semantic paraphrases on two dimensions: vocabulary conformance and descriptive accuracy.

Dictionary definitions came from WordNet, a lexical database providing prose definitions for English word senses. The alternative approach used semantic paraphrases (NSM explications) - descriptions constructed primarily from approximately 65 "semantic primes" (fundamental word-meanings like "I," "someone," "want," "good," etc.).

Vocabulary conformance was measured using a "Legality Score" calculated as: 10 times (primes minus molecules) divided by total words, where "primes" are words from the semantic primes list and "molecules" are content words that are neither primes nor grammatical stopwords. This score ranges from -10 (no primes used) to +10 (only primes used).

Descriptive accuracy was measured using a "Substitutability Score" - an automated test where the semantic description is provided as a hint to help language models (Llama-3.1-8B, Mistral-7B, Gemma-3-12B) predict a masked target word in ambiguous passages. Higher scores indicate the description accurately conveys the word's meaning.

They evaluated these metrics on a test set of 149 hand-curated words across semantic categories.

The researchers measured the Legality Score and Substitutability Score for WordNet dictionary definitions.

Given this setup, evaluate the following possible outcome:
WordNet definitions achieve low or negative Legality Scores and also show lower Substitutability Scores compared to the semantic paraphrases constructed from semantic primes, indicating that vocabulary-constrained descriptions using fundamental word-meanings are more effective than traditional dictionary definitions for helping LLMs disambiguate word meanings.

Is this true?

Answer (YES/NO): NO